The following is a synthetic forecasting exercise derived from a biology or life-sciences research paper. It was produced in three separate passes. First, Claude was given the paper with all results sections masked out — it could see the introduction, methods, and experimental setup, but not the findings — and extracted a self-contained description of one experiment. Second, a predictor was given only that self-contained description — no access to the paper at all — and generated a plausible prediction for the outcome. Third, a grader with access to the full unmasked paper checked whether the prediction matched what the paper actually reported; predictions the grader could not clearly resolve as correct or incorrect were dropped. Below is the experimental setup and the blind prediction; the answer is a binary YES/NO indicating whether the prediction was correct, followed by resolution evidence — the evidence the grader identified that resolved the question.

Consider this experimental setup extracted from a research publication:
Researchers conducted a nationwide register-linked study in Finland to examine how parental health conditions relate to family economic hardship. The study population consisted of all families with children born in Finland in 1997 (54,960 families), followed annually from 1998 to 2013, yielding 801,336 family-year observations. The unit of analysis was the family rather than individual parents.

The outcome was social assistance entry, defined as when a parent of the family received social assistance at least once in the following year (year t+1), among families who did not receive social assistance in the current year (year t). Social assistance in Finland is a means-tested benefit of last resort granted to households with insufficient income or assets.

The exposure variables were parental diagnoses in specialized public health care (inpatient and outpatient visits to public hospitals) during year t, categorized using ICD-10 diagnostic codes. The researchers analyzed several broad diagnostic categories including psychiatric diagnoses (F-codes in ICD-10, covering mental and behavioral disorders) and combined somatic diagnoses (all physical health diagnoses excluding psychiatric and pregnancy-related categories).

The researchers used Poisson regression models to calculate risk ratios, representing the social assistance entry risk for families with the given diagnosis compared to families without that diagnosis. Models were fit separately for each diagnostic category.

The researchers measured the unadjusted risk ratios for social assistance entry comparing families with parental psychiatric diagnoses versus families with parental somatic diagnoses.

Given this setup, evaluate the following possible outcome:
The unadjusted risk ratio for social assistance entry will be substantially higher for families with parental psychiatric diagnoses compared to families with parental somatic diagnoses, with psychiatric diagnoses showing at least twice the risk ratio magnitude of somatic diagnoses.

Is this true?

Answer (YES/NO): YES